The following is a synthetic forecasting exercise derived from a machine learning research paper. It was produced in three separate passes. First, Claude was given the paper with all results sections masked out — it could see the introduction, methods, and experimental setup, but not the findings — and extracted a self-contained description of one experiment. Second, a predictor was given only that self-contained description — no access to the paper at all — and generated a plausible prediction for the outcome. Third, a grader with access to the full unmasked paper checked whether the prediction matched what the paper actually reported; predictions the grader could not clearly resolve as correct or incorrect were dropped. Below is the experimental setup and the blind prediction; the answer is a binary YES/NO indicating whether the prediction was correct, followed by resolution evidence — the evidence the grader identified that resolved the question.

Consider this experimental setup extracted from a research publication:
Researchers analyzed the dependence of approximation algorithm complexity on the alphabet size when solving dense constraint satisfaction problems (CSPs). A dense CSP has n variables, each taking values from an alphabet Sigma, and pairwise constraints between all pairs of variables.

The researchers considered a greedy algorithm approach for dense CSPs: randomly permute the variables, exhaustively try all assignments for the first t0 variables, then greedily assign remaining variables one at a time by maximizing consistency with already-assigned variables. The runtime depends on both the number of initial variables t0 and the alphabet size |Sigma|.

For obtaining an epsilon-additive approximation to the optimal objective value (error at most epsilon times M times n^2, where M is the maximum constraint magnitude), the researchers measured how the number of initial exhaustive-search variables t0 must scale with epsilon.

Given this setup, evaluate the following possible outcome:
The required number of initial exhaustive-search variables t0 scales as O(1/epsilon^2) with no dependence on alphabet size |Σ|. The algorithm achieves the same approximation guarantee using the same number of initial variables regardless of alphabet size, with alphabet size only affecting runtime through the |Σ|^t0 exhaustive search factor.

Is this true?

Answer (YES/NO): YES